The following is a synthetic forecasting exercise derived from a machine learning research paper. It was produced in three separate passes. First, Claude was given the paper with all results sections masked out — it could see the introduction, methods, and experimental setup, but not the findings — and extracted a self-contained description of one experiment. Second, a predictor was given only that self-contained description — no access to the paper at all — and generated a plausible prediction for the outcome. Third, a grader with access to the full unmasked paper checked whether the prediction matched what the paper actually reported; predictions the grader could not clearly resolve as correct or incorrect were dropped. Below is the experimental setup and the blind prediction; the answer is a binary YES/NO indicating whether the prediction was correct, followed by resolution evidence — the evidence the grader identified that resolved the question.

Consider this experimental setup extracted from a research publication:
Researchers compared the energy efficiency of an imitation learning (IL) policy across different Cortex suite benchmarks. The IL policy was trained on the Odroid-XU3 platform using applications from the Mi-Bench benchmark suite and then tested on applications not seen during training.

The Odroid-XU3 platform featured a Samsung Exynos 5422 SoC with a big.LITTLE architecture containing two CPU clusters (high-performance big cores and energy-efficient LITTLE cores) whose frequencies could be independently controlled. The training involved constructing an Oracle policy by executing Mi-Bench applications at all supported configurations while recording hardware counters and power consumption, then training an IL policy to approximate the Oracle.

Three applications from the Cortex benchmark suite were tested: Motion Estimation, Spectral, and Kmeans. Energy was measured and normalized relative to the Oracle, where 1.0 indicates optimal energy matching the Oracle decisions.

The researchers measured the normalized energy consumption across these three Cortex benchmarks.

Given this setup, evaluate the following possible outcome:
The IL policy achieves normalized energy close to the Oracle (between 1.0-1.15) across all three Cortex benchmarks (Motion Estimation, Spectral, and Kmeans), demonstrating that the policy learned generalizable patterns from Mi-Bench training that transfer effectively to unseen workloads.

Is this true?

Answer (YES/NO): NO